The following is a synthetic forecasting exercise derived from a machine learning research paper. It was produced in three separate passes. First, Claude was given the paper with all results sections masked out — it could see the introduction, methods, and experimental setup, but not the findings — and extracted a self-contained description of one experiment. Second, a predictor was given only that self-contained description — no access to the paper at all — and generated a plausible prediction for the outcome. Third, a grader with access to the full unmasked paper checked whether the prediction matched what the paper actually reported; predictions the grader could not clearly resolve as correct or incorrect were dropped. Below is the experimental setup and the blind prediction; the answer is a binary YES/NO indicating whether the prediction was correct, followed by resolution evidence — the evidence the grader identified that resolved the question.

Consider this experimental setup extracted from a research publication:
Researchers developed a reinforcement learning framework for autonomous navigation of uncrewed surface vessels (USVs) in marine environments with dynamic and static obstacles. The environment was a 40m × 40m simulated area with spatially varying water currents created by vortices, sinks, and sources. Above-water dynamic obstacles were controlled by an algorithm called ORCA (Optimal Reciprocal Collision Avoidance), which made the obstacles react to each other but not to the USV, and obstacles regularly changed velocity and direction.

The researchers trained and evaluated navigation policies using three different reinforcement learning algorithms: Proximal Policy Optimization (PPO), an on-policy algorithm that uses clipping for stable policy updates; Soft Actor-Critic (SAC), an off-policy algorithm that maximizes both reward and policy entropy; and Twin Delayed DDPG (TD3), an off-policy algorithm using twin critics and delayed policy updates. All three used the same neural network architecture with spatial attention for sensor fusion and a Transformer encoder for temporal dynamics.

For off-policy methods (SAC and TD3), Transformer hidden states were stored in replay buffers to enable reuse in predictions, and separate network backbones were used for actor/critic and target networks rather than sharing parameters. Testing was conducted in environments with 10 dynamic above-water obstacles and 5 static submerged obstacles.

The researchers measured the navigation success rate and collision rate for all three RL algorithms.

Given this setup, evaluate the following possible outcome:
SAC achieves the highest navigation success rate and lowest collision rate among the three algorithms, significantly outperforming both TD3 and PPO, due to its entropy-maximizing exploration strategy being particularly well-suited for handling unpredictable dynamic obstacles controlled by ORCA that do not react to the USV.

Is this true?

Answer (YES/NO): NO